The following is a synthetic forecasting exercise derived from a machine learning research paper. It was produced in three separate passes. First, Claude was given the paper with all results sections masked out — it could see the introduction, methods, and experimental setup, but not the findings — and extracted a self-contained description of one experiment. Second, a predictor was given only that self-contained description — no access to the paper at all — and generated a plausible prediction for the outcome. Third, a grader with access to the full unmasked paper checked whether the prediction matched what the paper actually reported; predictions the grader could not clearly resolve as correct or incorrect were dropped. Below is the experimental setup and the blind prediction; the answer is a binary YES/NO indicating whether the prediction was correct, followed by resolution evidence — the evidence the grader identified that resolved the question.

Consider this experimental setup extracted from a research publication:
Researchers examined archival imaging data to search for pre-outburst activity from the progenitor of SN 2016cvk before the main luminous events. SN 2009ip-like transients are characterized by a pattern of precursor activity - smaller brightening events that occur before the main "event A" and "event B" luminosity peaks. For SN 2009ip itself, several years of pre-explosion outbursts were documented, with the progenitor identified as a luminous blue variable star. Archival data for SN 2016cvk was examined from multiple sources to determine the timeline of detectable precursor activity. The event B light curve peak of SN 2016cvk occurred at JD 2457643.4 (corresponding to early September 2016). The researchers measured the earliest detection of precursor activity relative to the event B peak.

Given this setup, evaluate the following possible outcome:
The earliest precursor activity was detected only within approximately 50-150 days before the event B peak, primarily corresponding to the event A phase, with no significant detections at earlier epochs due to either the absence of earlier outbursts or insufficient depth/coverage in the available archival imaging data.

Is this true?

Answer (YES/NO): NO